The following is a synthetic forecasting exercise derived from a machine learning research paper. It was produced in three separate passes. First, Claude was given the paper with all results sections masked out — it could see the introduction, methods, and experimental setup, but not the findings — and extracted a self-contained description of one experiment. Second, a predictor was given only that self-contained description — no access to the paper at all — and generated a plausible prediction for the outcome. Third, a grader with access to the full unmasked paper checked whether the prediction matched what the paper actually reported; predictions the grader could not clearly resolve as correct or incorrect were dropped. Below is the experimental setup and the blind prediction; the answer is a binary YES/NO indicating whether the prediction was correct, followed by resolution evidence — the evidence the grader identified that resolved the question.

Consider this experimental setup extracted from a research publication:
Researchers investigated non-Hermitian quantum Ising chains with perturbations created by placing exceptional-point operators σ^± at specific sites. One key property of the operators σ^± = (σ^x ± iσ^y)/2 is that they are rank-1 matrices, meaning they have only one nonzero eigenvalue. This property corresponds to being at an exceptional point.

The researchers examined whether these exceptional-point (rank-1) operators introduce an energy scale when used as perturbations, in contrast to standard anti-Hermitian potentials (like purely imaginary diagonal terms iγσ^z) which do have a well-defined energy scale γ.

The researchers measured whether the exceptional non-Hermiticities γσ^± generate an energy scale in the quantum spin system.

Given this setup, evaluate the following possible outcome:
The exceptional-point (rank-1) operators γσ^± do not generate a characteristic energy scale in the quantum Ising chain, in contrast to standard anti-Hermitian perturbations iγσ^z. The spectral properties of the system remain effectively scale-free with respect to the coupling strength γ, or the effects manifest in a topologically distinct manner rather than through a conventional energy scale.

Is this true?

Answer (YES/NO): YES